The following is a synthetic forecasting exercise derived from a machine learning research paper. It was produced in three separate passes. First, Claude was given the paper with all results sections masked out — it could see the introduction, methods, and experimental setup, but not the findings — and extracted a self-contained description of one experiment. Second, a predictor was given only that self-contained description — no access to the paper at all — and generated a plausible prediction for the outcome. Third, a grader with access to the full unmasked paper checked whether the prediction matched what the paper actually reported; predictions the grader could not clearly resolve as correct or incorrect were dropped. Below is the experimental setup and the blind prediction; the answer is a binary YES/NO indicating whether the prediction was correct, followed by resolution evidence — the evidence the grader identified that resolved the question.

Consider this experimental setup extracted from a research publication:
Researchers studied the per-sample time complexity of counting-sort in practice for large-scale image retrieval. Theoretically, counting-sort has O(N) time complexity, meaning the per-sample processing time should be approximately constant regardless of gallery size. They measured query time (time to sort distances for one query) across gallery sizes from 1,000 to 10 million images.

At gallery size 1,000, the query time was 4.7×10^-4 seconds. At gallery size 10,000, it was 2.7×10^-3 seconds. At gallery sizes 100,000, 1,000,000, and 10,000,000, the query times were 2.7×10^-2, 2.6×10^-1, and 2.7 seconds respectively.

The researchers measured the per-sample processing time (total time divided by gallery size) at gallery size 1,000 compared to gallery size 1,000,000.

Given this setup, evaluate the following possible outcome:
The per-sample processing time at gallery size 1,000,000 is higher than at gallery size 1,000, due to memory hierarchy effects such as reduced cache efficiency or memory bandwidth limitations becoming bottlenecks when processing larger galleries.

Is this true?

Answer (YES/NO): NO